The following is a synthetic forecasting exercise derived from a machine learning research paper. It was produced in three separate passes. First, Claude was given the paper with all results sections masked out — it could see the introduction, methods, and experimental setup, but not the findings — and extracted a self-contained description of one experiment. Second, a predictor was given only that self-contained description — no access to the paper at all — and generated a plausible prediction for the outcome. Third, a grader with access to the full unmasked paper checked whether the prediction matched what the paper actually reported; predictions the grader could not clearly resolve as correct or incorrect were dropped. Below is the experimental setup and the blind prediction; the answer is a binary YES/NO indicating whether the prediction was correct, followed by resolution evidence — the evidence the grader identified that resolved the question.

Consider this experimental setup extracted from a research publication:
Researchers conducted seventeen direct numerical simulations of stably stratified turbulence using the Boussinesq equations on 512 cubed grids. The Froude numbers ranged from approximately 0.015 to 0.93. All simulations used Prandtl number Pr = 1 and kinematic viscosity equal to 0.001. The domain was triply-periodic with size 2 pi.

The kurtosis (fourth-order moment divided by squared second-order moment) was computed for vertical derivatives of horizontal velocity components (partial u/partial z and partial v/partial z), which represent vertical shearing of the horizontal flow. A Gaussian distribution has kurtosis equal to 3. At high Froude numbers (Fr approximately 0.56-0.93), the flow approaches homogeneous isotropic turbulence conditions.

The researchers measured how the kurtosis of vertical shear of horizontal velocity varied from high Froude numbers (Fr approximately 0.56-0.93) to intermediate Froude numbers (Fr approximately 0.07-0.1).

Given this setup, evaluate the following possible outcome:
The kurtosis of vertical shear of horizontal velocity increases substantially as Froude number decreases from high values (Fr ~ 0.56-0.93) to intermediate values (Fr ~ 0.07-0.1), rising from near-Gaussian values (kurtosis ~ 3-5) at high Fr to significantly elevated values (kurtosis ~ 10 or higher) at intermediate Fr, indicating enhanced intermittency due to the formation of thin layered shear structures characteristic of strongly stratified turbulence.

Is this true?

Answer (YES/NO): NO